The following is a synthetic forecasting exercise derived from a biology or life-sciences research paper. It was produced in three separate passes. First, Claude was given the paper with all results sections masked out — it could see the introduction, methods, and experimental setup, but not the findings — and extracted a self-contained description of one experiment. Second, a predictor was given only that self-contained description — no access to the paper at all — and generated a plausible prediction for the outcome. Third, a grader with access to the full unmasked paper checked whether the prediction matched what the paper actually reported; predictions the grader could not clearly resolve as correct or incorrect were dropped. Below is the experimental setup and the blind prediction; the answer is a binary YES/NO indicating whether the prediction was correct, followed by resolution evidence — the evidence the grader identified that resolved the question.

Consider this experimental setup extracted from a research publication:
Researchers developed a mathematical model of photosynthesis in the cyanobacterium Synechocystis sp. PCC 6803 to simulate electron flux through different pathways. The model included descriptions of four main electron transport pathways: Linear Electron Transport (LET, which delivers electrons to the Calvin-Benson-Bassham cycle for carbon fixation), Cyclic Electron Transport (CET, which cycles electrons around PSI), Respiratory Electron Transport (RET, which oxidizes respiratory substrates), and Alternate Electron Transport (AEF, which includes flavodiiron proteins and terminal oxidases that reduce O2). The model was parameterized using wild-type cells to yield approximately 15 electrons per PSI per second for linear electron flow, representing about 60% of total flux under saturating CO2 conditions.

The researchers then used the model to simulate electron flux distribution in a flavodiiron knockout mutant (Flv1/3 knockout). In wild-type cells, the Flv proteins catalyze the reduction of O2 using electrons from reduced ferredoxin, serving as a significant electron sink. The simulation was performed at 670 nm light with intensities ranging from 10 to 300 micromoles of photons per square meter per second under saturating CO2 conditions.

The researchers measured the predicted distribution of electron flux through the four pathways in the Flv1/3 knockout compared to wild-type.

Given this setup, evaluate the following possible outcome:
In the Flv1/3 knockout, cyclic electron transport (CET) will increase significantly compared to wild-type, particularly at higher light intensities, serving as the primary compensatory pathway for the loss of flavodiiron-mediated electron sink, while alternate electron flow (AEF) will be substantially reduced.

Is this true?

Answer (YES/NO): NO